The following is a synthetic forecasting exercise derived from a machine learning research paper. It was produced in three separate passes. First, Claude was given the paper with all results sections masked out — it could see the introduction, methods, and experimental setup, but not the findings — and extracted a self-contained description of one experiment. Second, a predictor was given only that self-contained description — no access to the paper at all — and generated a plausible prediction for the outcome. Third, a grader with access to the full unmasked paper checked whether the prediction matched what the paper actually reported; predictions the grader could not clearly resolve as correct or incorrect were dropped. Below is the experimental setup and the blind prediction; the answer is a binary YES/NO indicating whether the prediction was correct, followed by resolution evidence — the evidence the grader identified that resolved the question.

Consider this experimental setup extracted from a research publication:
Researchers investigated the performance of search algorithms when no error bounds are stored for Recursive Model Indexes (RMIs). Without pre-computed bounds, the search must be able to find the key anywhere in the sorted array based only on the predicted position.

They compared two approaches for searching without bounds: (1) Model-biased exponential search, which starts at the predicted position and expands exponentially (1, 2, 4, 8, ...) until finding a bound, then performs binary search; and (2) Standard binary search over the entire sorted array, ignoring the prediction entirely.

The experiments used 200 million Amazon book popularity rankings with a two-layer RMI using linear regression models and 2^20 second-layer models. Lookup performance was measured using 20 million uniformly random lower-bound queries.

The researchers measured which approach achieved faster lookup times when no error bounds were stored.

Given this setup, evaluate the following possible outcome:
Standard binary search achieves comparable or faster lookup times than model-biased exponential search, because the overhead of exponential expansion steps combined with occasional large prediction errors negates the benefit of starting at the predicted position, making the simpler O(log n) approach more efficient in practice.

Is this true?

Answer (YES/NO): NO